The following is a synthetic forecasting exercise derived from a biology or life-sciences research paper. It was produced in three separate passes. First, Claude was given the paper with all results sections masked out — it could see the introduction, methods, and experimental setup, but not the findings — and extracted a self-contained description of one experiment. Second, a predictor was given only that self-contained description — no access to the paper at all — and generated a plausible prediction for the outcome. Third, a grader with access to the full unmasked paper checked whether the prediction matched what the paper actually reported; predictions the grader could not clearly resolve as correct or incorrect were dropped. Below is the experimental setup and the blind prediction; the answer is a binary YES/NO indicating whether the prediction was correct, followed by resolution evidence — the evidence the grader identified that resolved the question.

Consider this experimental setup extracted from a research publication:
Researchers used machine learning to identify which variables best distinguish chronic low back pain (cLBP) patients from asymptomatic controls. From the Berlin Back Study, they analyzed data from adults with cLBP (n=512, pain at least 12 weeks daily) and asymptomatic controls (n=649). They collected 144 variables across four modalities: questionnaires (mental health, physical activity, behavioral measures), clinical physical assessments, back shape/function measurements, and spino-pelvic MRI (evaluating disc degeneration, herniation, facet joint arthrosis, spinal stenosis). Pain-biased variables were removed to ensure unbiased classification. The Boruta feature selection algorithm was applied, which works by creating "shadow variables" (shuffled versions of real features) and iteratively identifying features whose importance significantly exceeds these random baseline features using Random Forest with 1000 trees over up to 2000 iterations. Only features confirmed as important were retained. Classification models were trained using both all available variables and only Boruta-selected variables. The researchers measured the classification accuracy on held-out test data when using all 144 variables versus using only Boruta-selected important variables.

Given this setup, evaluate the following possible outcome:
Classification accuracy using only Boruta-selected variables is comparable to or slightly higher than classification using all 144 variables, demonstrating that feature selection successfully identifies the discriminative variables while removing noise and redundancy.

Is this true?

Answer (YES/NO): YES